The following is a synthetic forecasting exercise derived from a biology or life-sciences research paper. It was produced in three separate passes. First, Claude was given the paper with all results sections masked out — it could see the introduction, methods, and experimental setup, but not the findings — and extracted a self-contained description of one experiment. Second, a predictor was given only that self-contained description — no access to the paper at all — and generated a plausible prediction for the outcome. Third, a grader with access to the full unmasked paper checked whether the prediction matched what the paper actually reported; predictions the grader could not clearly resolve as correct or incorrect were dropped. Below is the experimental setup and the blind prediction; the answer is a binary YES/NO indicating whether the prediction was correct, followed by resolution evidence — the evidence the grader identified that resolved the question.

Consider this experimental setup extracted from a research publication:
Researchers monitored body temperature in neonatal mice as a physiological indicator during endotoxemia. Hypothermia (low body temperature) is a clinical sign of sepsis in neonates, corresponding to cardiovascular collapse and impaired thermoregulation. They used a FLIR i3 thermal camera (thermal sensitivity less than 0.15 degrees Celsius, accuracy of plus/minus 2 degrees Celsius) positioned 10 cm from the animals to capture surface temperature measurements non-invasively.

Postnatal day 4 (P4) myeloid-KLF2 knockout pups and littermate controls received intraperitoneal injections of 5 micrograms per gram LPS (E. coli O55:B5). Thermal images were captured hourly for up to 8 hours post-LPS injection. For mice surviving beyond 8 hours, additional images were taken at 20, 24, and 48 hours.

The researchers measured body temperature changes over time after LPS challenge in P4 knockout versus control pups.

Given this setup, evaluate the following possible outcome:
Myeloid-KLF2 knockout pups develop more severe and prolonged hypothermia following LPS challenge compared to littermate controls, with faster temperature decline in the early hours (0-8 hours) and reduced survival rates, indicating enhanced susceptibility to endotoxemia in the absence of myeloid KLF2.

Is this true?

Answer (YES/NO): NO